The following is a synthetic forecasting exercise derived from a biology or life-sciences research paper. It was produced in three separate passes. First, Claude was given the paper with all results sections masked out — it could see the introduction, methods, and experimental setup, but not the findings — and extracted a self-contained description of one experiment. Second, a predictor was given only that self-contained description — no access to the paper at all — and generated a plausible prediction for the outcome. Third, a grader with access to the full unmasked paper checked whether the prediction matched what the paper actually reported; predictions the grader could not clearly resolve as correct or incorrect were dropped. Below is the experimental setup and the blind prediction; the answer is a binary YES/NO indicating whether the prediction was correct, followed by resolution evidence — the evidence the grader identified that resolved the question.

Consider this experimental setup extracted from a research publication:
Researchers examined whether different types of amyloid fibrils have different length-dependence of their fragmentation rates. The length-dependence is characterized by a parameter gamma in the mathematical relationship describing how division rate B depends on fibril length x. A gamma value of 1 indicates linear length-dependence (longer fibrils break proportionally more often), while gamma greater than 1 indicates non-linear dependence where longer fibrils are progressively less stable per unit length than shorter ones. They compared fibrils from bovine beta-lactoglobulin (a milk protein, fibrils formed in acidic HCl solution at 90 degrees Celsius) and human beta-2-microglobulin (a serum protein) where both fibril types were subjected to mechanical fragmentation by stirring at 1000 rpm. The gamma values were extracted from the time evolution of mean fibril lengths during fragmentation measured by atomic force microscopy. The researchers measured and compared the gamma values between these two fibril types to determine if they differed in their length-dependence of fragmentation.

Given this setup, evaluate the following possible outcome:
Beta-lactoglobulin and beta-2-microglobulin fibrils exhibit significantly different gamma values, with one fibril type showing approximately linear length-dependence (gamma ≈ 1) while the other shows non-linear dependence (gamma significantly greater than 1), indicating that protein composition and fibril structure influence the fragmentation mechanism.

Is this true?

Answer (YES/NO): NO